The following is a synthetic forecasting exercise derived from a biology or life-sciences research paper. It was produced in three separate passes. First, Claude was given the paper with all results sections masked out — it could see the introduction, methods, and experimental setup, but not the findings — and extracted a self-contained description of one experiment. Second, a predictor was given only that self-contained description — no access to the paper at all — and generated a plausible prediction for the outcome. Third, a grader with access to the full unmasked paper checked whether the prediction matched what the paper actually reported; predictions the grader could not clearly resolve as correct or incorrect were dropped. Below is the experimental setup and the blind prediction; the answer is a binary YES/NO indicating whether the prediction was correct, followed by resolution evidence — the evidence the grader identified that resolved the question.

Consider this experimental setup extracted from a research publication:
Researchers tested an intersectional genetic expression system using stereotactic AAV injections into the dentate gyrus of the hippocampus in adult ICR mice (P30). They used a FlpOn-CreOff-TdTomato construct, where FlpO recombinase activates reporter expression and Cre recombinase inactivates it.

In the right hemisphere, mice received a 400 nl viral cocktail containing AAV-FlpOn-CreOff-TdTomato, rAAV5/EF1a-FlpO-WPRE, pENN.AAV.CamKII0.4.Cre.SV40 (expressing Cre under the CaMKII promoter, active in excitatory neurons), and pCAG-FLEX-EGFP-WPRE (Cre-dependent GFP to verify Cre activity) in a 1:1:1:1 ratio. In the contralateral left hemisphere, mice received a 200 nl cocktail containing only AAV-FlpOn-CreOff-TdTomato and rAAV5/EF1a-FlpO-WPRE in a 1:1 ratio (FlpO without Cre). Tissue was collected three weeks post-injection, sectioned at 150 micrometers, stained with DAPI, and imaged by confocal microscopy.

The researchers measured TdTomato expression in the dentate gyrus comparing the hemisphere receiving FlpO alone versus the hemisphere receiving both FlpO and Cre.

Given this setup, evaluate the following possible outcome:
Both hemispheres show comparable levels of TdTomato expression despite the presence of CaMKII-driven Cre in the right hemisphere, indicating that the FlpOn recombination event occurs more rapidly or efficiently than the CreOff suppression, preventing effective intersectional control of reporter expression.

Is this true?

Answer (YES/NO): NO